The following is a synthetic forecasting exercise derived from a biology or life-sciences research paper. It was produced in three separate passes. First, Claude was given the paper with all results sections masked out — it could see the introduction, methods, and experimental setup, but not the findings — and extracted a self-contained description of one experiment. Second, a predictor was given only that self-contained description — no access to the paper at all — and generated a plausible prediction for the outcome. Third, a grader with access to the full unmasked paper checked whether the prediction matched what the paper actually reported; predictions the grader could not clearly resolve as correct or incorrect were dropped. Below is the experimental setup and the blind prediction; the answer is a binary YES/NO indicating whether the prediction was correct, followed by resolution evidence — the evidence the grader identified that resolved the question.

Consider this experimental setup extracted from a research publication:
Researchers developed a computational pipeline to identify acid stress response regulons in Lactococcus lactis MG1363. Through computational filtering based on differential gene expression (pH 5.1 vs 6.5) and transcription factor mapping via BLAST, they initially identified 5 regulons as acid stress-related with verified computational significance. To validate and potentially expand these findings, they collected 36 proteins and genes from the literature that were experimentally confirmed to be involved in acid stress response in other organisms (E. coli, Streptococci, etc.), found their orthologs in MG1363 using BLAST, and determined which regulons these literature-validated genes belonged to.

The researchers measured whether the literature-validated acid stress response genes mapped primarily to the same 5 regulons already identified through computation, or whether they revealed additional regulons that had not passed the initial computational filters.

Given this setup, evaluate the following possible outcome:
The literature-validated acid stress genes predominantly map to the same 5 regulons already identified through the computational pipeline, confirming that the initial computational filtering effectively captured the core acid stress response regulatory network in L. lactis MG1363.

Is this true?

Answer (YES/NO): NO